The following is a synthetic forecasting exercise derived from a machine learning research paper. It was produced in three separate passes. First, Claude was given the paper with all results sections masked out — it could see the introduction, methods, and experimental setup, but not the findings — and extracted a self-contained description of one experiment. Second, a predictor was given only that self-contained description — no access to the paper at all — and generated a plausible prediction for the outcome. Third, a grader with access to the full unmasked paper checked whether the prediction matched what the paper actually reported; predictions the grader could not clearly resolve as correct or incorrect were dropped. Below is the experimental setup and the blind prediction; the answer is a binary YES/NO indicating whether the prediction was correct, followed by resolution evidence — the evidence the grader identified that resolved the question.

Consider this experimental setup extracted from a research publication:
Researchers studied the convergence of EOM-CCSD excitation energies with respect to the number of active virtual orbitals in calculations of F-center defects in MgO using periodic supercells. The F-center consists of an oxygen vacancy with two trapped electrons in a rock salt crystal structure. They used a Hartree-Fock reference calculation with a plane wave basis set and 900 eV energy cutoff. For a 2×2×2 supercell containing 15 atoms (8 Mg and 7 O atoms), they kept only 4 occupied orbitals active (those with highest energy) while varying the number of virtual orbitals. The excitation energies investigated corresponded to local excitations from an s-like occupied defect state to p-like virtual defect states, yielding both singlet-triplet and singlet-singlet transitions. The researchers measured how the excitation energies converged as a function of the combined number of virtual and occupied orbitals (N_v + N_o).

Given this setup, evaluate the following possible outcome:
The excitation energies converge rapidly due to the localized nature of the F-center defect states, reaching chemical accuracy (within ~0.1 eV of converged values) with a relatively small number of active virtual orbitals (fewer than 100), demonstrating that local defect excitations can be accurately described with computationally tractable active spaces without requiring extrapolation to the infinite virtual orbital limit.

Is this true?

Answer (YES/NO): NO